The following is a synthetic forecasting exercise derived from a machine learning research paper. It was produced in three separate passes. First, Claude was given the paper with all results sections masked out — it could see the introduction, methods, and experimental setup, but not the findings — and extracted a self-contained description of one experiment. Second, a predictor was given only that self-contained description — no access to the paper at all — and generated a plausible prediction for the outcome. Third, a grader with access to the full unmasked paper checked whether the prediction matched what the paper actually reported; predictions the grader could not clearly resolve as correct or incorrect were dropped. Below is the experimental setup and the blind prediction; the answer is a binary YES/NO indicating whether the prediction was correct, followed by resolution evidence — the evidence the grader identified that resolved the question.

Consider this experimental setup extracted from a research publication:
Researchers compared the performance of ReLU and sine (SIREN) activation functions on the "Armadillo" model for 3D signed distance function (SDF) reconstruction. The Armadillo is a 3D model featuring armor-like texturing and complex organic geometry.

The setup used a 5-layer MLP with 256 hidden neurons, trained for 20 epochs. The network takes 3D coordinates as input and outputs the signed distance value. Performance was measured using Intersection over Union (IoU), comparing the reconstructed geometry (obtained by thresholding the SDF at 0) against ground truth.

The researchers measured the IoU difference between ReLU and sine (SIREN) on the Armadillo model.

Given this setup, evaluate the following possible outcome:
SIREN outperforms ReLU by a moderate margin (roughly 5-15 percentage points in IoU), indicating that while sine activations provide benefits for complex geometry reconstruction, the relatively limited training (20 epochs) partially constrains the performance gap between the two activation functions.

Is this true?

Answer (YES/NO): NO